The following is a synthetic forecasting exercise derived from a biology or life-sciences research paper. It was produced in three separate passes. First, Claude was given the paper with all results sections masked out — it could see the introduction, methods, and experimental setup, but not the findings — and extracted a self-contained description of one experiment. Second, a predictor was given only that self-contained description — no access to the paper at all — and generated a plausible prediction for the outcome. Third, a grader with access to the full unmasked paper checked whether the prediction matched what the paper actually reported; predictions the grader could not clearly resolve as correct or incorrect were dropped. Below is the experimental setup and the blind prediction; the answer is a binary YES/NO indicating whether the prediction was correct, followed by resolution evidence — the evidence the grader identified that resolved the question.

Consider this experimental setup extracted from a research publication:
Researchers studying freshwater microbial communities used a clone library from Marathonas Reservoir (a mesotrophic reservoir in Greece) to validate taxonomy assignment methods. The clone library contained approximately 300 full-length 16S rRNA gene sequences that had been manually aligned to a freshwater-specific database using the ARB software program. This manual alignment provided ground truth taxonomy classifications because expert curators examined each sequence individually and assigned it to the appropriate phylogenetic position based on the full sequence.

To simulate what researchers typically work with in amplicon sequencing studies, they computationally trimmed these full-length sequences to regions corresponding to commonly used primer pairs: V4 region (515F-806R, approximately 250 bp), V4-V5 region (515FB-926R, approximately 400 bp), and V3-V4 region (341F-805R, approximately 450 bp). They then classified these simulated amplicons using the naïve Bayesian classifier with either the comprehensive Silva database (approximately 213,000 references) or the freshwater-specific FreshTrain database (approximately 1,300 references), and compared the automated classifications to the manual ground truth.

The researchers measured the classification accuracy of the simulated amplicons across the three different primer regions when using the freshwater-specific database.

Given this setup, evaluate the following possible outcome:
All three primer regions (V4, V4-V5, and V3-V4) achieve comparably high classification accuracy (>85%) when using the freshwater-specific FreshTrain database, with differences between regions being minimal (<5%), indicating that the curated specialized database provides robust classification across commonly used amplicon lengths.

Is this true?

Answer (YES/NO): NO